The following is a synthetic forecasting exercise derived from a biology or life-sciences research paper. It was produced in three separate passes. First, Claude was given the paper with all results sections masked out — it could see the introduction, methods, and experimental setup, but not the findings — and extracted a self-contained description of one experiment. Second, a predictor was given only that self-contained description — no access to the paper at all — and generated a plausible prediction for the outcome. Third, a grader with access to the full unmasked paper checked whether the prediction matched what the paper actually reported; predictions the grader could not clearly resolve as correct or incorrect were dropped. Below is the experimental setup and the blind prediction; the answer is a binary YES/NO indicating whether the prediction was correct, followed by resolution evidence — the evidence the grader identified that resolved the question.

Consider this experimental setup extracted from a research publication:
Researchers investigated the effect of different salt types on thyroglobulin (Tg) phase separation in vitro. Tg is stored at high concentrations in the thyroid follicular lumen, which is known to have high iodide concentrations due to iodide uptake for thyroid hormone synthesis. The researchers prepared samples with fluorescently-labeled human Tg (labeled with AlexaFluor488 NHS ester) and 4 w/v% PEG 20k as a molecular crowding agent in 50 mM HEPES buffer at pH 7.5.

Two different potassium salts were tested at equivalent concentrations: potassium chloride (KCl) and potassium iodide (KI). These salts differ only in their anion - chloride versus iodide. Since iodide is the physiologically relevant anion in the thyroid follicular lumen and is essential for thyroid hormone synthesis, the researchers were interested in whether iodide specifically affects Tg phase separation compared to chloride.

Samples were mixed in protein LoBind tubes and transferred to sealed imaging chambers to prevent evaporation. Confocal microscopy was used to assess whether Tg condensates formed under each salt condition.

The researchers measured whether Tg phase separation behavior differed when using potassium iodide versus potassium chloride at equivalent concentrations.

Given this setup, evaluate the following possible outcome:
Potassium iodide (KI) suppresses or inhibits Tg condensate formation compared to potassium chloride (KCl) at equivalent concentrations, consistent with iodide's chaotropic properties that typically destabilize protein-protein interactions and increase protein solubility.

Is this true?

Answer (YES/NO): NO